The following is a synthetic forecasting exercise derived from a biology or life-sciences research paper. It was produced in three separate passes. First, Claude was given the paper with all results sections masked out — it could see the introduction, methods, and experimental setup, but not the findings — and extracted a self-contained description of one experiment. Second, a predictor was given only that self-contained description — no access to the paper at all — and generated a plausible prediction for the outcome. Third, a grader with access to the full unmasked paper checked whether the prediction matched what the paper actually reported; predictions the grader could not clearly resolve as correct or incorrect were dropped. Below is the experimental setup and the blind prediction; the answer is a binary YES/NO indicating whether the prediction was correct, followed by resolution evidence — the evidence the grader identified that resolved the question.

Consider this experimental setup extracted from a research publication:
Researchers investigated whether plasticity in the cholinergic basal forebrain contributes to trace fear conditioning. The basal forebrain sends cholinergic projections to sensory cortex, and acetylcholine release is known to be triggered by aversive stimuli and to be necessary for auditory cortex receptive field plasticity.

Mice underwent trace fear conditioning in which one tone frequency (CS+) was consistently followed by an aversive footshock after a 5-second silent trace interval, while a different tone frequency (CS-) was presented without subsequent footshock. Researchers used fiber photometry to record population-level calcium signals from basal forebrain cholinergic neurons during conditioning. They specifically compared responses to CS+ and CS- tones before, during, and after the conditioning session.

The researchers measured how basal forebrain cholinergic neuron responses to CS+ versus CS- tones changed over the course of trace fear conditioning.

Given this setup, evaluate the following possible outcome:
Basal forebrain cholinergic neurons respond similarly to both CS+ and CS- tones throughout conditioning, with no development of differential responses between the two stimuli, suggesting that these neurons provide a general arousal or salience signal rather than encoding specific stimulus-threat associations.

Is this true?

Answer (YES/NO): NO